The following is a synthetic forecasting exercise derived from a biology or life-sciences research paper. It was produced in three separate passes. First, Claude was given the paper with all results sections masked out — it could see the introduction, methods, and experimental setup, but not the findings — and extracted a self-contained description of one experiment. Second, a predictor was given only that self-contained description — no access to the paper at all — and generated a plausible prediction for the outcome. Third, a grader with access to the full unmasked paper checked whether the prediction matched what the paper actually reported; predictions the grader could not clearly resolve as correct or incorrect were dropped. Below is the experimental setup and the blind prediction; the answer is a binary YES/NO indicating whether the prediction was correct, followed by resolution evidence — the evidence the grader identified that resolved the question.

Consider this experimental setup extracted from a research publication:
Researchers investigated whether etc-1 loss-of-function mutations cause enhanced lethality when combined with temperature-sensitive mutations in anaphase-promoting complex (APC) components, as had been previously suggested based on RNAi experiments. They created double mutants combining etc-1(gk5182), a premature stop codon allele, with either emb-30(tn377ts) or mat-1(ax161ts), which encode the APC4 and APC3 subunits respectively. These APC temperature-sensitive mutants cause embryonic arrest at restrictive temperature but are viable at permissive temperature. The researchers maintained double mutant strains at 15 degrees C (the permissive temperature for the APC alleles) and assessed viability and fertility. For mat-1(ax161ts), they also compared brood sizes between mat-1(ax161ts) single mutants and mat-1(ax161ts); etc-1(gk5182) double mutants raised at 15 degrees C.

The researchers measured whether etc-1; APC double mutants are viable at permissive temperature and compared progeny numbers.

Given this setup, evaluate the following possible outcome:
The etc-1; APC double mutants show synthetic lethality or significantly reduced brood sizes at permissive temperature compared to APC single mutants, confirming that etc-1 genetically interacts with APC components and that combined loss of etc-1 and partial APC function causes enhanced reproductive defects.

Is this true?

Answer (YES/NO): YES